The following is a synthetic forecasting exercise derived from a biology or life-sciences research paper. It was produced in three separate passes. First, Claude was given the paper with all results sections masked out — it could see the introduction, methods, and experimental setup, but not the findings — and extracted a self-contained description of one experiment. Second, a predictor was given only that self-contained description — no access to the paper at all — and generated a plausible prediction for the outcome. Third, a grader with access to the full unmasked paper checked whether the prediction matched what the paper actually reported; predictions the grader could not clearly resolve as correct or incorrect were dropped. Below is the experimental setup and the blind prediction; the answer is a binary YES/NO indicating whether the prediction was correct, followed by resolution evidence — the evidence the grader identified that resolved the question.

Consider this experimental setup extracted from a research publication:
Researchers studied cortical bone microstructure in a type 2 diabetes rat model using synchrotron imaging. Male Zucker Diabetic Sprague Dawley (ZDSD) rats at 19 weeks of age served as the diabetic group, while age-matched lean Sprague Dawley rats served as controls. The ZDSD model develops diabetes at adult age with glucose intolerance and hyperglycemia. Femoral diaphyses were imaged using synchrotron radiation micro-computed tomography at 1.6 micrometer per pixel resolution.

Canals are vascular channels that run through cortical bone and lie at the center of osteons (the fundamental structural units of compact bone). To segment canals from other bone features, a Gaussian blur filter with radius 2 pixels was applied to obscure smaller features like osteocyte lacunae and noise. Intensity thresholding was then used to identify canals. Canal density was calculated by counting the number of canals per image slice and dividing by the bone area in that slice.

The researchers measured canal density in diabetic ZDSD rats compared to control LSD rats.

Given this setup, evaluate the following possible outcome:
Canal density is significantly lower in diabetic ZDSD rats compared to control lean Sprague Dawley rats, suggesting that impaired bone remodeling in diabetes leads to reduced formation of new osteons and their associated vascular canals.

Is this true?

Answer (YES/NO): YES